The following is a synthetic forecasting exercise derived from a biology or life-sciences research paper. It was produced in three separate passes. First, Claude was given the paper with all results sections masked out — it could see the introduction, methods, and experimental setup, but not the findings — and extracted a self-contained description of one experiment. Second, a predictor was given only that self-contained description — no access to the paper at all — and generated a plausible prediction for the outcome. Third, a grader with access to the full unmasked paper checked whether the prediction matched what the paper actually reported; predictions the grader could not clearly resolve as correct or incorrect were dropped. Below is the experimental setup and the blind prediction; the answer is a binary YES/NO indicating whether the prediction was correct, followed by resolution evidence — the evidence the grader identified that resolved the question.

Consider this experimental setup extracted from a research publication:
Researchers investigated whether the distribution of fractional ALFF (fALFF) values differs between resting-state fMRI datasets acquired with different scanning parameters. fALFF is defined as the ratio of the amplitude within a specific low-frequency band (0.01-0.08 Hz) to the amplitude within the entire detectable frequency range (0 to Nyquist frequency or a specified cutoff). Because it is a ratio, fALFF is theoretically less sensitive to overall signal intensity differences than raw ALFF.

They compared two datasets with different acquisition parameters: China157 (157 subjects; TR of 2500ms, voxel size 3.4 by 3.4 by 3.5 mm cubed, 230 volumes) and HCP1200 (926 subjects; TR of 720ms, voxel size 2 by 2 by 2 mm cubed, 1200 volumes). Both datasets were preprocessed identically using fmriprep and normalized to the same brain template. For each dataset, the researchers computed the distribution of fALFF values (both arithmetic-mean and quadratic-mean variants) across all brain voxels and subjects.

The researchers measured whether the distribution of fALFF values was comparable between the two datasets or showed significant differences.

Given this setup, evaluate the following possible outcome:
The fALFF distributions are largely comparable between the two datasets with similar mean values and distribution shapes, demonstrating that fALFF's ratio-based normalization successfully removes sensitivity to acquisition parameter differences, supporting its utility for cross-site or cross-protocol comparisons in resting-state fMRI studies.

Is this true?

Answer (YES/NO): NO